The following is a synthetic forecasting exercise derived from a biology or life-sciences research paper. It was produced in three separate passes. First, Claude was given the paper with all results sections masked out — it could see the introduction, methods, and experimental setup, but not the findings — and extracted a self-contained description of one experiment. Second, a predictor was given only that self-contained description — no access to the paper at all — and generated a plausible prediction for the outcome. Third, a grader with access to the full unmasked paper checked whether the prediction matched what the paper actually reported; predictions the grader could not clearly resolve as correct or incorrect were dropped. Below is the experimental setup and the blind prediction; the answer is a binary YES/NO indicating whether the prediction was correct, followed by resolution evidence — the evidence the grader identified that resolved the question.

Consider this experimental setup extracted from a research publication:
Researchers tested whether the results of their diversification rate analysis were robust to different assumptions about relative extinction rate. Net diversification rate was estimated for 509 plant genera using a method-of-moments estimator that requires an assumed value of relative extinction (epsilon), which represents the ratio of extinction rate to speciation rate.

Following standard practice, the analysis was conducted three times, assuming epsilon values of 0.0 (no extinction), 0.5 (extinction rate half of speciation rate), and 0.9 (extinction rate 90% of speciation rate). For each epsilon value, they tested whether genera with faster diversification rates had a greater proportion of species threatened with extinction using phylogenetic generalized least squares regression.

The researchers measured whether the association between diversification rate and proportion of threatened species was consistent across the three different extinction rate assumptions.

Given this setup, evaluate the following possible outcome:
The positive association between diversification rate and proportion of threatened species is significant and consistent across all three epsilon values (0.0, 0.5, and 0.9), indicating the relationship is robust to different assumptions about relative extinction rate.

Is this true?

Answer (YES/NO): YES